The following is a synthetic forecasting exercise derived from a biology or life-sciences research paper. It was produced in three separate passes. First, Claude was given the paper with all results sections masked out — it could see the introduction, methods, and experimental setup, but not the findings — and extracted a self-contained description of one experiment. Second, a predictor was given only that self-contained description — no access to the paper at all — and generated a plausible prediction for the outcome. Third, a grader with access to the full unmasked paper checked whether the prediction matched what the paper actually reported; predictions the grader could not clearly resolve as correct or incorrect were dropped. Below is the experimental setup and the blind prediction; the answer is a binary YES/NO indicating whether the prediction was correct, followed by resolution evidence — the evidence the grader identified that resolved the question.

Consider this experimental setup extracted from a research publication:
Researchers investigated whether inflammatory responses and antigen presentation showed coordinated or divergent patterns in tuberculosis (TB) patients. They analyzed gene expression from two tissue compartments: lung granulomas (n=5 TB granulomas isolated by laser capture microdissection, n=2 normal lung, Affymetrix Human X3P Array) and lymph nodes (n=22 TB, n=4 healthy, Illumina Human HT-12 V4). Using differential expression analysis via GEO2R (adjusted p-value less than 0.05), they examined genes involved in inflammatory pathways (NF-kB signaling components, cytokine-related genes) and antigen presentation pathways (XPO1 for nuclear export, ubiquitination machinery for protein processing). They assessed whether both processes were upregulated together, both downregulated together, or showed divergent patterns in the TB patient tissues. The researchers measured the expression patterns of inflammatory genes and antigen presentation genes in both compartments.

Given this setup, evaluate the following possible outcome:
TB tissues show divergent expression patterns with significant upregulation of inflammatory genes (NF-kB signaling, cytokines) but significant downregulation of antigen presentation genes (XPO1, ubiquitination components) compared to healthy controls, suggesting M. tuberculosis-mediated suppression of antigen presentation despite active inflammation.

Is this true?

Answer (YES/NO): YES